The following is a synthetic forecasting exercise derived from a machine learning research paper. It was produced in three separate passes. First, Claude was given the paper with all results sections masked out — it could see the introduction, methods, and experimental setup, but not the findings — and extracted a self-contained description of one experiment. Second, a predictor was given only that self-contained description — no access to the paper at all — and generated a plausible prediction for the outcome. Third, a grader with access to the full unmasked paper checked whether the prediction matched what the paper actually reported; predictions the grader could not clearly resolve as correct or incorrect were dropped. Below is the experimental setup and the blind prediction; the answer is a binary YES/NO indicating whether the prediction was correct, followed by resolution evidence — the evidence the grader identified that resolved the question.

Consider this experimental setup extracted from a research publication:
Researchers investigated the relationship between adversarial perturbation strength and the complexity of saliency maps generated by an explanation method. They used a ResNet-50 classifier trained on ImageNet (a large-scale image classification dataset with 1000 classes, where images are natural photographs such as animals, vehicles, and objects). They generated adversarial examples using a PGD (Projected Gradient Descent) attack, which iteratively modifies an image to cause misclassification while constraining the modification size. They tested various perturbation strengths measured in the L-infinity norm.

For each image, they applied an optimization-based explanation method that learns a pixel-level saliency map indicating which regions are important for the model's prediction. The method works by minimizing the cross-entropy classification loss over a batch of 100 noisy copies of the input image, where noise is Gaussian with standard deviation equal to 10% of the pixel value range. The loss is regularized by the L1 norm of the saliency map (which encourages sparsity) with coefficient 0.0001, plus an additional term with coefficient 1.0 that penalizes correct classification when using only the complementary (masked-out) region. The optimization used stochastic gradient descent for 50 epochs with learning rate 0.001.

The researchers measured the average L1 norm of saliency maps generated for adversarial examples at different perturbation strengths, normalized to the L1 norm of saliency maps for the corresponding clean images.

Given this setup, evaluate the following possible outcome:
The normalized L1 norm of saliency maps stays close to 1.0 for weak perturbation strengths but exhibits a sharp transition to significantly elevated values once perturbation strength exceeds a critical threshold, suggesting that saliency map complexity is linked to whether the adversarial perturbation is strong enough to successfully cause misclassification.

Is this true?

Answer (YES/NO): NO